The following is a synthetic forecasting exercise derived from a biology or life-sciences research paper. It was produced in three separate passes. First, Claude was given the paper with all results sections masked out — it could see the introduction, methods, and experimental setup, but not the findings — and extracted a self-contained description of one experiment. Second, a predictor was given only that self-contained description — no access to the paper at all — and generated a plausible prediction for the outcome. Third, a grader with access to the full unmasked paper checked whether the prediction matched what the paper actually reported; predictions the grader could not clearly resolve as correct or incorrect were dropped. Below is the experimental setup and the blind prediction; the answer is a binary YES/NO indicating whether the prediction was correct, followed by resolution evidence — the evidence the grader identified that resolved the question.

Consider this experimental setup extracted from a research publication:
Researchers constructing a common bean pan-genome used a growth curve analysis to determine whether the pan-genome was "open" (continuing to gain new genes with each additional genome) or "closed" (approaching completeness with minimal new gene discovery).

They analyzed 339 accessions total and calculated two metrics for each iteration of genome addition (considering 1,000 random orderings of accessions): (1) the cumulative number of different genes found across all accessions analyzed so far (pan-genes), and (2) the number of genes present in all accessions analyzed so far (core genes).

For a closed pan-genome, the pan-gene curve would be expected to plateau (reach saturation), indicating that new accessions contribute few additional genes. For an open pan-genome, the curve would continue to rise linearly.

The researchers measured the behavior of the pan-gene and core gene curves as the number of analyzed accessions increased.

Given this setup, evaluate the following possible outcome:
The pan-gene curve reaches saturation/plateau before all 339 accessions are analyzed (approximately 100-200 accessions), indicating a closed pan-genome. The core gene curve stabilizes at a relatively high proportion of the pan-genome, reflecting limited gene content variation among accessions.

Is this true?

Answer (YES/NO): NO